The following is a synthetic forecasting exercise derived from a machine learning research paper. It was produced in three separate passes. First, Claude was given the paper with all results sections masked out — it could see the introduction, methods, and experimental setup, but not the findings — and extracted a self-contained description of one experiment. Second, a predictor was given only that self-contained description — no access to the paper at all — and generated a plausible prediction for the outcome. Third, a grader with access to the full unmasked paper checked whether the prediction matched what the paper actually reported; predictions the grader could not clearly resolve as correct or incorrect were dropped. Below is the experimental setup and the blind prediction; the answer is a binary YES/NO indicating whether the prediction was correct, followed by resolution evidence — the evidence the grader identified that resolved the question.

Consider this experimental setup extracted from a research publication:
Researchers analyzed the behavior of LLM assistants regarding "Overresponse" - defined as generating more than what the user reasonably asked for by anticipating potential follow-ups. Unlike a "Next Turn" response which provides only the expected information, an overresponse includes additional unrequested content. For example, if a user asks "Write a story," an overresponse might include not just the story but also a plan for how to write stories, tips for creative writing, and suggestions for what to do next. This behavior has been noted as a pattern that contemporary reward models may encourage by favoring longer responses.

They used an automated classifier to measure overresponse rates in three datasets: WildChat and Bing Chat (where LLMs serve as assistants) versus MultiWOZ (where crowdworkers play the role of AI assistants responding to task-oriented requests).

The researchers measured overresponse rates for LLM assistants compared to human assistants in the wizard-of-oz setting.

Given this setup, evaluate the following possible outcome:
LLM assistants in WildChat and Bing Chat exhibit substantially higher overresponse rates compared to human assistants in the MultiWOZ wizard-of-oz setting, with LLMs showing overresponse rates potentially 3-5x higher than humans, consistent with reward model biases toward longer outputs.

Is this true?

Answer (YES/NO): NO